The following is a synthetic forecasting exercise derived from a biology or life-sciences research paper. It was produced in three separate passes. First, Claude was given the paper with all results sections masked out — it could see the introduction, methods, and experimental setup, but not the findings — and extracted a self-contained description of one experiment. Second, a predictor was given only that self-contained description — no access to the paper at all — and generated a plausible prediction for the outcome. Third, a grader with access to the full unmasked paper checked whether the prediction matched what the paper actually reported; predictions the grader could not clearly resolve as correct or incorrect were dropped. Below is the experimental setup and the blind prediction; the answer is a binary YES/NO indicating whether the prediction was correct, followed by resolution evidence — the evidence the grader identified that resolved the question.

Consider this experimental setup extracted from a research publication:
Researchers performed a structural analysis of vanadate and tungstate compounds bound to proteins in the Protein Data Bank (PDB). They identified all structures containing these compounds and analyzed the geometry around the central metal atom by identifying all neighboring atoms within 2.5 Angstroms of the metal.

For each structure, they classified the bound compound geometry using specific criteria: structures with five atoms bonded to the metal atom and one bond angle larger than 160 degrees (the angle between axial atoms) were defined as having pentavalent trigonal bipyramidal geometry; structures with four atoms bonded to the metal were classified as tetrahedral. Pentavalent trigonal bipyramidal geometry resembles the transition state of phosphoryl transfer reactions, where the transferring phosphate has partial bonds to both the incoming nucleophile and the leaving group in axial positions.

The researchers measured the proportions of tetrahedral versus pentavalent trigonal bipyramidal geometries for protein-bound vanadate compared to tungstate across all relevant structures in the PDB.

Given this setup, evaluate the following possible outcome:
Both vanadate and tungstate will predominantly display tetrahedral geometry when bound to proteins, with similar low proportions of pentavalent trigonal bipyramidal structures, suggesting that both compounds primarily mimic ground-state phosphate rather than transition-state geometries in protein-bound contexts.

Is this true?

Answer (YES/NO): NO